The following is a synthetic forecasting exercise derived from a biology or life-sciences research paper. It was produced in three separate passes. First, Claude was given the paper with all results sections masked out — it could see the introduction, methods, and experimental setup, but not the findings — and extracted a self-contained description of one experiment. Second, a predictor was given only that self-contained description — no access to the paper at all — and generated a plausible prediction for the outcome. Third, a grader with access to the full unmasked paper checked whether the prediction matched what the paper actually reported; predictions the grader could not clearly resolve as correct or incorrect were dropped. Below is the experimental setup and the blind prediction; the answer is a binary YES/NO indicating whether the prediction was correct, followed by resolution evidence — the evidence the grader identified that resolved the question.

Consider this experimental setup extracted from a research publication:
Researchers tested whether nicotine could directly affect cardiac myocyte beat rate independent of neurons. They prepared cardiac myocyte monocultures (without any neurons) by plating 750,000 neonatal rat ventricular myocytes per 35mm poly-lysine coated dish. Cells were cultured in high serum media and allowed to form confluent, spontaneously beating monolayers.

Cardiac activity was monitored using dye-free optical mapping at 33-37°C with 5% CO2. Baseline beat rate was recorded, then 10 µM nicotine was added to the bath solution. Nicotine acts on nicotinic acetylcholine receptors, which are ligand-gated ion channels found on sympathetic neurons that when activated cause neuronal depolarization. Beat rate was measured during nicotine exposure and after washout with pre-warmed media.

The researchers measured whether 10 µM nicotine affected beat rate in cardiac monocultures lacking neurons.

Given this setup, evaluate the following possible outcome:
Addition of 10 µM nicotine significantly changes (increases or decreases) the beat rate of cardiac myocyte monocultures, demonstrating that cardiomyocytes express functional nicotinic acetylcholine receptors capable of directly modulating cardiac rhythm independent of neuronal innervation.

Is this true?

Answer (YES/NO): NO